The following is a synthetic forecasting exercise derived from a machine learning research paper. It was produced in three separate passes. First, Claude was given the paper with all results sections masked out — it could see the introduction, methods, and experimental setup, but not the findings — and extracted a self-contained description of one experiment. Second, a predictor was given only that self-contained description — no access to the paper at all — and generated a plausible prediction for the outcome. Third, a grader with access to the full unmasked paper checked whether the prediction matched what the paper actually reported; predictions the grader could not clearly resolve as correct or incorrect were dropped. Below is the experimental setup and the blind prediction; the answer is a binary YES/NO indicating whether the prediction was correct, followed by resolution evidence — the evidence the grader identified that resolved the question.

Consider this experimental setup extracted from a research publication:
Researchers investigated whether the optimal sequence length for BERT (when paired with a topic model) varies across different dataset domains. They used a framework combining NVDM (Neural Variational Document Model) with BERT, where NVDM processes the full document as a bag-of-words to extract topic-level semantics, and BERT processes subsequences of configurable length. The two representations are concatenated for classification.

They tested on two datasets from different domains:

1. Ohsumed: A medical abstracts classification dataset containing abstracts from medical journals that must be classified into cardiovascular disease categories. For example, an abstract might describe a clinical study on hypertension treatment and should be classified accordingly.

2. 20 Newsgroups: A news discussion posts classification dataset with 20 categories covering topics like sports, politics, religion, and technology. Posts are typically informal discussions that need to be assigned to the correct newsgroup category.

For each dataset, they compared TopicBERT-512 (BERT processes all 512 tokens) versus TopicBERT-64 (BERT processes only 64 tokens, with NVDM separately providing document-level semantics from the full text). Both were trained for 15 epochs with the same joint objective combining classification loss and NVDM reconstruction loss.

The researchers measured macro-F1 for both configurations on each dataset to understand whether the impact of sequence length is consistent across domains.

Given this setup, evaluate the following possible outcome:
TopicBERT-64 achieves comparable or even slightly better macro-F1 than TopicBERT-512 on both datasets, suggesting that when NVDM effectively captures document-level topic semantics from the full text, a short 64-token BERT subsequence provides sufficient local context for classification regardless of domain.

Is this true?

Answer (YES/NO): NO